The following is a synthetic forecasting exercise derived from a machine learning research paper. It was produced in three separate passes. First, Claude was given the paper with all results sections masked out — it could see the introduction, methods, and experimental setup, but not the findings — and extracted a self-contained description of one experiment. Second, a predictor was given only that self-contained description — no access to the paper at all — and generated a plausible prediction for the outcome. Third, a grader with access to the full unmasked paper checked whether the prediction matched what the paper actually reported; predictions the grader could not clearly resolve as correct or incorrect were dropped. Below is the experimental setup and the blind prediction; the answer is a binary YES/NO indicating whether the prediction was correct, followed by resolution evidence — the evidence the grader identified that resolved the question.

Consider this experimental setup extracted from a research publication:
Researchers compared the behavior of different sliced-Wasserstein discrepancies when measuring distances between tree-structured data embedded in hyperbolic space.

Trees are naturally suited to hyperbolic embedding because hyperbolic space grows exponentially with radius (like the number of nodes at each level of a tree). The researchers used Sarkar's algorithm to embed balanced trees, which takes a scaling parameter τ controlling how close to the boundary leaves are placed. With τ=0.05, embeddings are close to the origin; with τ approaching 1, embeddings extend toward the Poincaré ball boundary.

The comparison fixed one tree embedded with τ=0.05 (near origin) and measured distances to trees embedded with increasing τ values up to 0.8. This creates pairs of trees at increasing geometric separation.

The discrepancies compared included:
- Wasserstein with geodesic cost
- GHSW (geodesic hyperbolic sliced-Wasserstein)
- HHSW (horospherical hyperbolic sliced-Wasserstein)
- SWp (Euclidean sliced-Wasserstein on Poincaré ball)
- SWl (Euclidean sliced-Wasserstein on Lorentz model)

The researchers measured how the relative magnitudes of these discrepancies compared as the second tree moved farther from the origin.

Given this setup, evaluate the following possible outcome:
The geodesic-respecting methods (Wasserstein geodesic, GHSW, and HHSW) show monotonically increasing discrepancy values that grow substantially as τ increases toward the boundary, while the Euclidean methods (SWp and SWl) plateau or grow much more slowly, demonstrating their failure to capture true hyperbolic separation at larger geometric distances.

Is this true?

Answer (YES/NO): NO